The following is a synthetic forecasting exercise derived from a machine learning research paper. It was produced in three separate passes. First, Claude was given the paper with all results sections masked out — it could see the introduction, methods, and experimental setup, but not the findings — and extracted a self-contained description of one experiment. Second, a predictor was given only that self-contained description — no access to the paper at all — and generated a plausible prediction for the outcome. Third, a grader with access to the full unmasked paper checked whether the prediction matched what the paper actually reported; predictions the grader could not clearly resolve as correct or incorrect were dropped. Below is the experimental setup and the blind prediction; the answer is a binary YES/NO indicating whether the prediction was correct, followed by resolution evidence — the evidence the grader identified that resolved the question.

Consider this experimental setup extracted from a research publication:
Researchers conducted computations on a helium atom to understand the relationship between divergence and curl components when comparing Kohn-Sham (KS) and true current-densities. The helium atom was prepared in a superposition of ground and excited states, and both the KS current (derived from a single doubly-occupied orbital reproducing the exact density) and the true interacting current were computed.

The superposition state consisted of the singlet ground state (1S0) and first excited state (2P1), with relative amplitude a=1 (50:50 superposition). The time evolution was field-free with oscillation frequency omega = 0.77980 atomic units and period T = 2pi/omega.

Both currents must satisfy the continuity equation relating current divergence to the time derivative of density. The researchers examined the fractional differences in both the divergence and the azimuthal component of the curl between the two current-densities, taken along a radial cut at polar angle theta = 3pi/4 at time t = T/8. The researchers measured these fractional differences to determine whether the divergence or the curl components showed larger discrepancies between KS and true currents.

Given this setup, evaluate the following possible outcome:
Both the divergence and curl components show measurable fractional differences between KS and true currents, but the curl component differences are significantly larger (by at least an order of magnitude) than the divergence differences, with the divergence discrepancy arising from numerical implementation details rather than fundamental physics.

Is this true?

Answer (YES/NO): YES